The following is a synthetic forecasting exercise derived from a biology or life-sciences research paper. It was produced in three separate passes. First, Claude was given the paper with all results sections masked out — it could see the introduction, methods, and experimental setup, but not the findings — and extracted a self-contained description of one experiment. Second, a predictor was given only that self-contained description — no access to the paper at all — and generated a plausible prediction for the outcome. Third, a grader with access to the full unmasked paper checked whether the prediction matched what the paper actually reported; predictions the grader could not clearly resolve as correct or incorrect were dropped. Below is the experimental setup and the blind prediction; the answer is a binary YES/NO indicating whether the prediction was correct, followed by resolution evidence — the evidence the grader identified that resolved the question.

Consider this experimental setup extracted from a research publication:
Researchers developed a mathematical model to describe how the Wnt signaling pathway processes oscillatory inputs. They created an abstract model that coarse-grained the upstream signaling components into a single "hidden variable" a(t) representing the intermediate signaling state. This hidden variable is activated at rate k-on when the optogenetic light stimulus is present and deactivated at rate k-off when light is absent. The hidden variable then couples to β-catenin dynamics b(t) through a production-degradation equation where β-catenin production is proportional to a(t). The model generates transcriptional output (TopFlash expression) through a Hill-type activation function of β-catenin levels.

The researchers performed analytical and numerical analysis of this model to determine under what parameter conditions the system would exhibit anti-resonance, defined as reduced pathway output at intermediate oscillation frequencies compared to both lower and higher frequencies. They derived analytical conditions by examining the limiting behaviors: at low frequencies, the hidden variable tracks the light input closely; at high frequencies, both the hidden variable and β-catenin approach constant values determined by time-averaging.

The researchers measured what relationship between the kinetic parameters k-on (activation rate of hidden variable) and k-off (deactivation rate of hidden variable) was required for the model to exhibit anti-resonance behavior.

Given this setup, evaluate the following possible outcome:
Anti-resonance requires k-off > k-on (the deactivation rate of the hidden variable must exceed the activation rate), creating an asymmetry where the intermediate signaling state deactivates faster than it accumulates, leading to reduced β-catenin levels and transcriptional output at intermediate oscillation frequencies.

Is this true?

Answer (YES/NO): NO